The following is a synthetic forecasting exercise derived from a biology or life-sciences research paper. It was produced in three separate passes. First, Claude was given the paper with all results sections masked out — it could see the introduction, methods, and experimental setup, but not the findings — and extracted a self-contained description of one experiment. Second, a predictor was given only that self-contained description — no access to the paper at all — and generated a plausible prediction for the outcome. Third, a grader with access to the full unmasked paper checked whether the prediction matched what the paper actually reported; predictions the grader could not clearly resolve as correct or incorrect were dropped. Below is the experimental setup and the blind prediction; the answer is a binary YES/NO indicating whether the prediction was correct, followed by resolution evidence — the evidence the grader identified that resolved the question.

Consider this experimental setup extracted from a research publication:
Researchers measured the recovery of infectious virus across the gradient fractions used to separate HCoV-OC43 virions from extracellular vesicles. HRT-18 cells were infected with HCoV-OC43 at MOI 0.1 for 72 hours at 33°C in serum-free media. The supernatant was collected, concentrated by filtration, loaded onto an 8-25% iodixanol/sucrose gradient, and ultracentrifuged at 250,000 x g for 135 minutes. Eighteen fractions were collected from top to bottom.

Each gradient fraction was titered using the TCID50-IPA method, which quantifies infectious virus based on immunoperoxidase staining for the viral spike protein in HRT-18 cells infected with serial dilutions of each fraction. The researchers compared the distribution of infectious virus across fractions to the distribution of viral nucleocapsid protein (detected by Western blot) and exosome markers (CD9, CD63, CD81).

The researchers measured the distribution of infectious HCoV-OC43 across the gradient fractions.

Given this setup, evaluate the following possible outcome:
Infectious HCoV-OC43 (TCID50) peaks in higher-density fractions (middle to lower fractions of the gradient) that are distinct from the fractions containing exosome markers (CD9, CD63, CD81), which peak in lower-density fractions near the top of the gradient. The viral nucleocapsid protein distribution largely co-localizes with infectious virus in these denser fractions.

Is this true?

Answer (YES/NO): YES